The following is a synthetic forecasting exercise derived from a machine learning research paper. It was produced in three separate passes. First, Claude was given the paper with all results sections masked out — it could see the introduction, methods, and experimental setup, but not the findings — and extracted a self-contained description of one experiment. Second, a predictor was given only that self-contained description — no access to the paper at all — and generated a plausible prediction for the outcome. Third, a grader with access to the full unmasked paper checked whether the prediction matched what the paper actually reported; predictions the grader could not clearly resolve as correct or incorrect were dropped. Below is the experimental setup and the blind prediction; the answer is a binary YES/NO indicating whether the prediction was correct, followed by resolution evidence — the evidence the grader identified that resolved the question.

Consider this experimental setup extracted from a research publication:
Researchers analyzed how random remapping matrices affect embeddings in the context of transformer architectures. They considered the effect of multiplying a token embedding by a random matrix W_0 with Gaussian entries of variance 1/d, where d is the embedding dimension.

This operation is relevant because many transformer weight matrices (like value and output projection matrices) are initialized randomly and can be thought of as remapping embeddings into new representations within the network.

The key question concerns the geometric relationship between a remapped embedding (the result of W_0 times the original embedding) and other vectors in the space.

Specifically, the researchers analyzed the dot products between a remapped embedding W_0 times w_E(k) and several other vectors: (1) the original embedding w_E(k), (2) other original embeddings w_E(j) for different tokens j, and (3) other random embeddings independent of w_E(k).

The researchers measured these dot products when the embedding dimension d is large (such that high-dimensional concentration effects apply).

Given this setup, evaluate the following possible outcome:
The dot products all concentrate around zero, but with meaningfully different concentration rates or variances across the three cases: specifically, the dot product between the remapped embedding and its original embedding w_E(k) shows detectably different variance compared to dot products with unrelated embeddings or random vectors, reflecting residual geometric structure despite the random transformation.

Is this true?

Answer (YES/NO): NO